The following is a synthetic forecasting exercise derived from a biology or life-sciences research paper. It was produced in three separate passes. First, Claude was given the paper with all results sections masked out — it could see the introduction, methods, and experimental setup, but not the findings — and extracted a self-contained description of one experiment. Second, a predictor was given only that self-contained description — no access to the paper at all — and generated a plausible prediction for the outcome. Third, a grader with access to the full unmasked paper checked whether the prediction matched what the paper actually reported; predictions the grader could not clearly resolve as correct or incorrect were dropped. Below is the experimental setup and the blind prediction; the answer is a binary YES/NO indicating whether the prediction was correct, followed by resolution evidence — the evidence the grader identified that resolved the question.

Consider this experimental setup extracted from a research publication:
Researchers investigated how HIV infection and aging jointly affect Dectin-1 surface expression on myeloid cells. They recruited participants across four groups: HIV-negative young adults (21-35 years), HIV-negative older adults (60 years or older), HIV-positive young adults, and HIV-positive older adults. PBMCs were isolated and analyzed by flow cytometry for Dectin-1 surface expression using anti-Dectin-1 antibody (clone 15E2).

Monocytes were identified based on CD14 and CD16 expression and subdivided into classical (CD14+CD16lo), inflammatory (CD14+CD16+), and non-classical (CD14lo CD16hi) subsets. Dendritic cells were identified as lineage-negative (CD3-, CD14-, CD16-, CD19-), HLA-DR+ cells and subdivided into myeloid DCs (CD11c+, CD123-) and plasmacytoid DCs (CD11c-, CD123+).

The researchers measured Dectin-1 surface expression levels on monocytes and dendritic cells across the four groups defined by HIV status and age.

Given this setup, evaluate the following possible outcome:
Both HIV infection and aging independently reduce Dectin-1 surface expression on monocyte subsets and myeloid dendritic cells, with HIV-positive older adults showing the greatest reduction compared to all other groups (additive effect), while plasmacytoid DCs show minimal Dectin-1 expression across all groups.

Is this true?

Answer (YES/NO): NO